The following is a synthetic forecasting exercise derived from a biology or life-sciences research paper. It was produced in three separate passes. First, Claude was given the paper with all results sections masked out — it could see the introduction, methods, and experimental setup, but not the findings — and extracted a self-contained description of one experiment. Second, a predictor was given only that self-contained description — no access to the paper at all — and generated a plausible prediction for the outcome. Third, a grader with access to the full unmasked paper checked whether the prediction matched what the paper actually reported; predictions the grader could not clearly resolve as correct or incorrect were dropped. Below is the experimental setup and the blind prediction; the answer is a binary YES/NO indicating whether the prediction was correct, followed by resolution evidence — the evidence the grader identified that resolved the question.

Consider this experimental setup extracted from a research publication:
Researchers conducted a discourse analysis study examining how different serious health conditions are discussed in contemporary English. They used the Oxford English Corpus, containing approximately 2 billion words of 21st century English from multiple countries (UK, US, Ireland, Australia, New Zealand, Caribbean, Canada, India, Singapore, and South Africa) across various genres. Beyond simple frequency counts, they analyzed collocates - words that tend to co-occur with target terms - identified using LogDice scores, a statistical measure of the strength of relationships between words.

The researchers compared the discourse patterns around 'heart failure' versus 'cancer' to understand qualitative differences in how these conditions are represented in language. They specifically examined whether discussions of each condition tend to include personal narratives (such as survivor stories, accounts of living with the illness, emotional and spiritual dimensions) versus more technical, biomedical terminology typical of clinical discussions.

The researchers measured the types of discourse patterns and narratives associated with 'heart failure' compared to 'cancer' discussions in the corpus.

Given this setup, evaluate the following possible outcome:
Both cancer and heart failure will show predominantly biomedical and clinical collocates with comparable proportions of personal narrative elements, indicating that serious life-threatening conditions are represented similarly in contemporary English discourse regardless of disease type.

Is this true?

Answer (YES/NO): NO